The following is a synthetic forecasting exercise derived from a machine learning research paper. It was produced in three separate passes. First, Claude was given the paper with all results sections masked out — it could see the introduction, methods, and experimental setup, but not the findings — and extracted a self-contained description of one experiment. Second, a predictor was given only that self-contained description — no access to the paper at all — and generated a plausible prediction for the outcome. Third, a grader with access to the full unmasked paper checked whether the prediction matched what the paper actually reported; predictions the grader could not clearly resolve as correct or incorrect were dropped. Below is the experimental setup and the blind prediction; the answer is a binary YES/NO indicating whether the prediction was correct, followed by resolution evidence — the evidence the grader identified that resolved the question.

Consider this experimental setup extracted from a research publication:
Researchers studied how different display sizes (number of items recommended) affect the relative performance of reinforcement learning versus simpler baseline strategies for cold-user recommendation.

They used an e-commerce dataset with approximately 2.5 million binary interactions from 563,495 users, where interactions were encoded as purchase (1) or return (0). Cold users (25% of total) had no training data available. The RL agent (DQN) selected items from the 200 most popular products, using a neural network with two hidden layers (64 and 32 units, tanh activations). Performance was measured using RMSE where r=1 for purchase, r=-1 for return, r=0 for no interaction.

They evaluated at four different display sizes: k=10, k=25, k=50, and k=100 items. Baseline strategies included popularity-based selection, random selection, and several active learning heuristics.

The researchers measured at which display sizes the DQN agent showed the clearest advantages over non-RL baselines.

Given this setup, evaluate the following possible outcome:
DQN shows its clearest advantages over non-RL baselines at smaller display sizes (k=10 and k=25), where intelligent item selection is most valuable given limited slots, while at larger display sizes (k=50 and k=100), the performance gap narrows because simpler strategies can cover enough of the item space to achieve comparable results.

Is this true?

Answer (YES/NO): YES